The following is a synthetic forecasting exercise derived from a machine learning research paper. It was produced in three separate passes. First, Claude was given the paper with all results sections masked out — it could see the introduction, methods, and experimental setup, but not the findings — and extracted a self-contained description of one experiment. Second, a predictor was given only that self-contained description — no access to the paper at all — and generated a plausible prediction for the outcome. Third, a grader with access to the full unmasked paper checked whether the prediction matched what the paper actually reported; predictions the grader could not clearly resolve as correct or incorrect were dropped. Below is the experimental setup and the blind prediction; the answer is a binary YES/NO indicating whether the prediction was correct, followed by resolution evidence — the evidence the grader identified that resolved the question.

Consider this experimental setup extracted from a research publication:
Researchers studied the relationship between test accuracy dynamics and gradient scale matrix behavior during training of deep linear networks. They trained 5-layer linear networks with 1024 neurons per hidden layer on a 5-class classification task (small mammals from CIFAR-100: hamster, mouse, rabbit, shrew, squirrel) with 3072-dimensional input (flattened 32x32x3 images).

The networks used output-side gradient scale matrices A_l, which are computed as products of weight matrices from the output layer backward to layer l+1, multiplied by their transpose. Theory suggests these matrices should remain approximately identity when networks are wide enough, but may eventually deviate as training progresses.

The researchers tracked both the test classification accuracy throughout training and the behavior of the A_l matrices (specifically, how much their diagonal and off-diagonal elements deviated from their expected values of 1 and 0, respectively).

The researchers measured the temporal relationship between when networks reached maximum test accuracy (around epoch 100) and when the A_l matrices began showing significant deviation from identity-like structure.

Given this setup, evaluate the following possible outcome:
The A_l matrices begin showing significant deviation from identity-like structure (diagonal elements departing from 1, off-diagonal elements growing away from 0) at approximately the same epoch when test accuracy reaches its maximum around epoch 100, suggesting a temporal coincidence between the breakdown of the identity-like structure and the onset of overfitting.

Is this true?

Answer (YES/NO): NO